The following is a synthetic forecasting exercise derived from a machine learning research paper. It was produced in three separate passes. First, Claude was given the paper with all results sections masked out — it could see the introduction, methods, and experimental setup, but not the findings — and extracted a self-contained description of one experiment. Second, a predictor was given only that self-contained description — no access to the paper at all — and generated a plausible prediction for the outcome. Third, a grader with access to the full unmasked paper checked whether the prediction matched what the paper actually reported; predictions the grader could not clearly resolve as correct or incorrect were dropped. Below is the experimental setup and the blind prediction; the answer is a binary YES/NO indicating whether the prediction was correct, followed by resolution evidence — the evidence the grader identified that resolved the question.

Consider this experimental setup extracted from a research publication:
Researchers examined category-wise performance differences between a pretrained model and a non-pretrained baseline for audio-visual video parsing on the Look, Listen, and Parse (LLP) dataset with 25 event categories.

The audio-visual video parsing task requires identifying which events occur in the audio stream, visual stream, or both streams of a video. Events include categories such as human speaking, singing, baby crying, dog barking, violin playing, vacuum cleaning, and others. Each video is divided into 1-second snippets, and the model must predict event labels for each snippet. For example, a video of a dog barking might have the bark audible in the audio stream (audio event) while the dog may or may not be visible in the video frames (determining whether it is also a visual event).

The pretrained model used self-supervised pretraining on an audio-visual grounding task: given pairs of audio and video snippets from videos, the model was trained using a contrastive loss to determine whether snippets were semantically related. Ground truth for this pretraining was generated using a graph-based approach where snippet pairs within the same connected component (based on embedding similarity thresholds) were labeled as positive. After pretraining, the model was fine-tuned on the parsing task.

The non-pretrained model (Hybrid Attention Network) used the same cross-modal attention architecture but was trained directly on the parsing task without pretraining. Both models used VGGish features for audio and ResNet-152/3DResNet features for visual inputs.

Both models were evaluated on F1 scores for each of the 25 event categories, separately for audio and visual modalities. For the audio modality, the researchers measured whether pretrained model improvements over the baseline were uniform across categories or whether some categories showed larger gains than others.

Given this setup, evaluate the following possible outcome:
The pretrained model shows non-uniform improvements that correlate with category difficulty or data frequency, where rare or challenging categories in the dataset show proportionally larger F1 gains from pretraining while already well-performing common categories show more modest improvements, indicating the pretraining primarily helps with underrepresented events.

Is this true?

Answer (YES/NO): NO